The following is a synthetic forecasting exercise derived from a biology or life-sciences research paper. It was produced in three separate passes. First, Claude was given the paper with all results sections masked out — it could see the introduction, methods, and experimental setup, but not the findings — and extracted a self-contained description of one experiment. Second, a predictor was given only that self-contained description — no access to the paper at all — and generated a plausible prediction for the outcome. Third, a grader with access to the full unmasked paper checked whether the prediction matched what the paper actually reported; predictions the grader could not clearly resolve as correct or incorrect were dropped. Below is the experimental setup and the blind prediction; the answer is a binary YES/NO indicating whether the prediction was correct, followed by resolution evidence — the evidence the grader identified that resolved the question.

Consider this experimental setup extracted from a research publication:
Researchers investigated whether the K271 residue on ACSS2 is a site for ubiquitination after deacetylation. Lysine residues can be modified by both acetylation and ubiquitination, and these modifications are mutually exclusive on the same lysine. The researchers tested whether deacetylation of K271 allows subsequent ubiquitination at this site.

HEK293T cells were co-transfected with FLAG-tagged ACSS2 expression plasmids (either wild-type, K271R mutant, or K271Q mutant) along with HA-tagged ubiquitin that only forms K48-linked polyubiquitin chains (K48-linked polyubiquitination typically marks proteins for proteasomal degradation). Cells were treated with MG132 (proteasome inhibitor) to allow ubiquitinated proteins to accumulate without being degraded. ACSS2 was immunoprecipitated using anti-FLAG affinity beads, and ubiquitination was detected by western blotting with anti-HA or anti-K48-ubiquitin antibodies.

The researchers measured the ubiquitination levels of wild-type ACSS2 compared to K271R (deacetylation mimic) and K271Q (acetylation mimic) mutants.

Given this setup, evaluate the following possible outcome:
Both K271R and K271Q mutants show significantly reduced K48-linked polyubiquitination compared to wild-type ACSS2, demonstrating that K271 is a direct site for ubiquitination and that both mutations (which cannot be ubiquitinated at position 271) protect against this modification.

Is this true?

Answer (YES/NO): YES